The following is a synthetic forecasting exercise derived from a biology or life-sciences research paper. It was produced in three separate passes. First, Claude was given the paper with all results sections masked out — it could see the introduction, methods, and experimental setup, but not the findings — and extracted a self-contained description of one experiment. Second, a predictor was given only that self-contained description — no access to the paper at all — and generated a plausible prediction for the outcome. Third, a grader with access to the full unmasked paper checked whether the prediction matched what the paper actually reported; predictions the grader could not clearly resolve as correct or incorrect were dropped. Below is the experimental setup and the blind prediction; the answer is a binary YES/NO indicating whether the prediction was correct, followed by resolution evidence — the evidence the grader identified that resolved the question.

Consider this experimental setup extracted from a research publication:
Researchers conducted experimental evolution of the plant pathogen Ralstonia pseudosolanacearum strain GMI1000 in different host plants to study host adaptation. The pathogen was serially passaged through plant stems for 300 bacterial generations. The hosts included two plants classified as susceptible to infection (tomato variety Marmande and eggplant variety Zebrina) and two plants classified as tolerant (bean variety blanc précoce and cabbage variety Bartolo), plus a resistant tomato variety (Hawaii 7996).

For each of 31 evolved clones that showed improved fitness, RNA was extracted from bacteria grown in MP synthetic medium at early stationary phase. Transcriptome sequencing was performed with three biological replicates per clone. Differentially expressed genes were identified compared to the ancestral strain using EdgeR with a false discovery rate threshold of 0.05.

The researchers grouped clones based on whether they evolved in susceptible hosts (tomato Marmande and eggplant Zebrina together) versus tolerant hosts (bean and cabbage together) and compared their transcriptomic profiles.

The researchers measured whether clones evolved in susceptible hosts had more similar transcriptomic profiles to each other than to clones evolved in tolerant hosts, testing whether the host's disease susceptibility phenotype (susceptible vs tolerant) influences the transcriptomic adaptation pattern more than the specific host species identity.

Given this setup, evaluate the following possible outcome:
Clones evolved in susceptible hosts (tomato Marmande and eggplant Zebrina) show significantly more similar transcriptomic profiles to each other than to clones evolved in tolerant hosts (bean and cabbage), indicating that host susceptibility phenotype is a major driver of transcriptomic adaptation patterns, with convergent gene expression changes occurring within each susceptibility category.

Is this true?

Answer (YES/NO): NO